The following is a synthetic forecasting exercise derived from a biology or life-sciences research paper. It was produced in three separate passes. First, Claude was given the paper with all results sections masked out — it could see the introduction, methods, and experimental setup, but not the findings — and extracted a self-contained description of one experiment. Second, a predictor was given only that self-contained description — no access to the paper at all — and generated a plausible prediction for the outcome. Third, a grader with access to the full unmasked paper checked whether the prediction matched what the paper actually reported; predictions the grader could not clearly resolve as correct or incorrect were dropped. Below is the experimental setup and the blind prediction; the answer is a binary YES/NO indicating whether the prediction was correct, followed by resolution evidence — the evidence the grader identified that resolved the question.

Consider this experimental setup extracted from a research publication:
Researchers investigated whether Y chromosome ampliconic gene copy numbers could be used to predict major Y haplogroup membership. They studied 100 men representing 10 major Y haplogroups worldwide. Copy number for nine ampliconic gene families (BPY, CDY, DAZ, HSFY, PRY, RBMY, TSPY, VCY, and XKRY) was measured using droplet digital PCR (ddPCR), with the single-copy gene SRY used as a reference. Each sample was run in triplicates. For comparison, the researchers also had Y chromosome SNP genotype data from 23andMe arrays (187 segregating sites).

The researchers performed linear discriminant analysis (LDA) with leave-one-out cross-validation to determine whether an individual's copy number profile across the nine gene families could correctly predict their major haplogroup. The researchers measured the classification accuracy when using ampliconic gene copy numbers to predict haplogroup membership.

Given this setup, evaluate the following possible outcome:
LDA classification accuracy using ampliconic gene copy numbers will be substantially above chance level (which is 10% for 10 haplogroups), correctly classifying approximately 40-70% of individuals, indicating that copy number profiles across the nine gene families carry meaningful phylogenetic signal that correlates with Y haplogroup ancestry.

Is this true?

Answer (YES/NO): NO